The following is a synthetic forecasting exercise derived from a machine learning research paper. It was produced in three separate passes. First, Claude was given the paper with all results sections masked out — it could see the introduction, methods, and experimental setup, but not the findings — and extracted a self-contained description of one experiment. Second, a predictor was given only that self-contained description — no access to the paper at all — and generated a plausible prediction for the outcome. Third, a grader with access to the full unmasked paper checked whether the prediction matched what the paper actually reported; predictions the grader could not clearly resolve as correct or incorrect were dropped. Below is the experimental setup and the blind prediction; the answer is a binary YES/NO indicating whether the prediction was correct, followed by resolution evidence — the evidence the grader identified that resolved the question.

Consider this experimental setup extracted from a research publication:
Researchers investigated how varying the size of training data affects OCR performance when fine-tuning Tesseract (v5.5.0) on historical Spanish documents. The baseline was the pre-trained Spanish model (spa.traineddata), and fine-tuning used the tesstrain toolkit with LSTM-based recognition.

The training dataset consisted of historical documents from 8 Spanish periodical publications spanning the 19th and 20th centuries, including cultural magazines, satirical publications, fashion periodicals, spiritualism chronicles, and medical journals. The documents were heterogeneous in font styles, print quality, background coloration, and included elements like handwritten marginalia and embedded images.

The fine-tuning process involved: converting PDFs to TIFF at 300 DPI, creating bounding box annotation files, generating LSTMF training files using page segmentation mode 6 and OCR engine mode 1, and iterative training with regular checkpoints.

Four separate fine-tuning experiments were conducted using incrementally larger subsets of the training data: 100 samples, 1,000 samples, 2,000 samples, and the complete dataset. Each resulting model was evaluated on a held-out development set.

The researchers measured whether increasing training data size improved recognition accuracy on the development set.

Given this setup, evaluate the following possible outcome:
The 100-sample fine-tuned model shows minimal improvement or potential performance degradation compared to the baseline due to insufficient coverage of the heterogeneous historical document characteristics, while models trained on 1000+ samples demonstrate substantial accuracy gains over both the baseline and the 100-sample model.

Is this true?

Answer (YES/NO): NO